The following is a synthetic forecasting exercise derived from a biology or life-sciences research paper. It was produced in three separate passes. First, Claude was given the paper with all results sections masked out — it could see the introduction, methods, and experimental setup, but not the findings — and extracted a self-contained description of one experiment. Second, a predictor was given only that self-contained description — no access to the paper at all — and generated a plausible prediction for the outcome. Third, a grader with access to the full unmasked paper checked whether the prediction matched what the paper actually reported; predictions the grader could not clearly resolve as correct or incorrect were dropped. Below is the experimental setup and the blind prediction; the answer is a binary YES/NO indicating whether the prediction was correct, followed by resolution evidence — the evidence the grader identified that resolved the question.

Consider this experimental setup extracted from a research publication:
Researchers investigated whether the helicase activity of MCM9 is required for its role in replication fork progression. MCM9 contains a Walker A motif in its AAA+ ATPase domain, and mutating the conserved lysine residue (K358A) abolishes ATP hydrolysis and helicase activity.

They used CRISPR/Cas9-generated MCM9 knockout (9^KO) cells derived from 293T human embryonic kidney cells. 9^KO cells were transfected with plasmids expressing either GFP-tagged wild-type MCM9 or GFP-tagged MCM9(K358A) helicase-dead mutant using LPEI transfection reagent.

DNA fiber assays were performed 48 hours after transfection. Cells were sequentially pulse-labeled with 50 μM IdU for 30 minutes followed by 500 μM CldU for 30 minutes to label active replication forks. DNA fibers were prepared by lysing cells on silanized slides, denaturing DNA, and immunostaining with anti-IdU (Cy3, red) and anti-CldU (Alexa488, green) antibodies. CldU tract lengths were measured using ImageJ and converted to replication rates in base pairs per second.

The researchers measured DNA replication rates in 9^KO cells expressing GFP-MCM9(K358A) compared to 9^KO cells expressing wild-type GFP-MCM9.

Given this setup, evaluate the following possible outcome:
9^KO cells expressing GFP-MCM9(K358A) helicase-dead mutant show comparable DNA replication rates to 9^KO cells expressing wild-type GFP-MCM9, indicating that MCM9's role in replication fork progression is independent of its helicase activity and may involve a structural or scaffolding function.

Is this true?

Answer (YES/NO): NO